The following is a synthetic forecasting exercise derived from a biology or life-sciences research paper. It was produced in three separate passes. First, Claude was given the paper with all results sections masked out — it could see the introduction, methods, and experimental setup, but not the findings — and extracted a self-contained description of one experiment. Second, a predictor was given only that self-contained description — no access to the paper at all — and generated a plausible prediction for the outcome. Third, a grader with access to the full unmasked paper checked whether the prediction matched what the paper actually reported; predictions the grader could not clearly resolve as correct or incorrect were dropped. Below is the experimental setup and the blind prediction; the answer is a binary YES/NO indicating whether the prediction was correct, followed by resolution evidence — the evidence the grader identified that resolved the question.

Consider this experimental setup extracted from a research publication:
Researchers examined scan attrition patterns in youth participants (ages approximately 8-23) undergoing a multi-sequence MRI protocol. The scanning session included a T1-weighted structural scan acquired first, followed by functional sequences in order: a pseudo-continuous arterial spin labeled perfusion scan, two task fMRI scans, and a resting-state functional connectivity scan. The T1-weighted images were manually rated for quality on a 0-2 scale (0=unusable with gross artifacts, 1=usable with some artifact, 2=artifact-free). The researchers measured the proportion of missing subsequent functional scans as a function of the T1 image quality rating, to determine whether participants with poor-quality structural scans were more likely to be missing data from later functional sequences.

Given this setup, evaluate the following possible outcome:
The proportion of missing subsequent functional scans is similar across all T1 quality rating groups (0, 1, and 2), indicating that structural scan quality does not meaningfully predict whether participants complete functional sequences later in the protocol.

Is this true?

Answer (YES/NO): NO